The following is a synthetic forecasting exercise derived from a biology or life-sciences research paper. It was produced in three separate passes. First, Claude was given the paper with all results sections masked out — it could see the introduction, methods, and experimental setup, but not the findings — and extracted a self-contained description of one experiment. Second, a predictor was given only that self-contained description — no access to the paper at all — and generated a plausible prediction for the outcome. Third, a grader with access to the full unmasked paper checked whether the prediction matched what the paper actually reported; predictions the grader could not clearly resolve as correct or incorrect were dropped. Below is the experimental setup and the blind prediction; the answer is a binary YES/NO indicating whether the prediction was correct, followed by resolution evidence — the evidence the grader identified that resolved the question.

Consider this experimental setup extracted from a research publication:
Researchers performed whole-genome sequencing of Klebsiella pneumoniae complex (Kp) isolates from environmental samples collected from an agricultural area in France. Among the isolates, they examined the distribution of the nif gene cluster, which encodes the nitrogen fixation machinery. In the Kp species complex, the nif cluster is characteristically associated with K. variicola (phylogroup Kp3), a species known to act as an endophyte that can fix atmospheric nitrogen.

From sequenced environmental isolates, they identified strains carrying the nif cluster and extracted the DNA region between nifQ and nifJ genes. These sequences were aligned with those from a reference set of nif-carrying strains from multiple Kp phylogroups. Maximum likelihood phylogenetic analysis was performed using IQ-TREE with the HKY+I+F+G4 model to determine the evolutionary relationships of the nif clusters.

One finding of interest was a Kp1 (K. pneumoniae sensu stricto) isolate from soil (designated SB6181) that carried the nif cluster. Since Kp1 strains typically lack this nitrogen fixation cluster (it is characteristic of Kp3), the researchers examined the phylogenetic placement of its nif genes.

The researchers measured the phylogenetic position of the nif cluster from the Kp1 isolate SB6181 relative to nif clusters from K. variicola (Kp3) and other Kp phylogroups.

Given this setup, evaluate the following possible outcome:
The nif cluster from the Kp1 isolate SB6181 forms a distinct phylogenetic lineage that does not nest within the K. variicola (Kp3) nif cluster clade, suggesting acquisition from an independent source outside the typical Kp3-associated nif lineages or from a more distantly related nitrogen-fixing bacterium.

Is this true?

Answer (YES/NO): NO